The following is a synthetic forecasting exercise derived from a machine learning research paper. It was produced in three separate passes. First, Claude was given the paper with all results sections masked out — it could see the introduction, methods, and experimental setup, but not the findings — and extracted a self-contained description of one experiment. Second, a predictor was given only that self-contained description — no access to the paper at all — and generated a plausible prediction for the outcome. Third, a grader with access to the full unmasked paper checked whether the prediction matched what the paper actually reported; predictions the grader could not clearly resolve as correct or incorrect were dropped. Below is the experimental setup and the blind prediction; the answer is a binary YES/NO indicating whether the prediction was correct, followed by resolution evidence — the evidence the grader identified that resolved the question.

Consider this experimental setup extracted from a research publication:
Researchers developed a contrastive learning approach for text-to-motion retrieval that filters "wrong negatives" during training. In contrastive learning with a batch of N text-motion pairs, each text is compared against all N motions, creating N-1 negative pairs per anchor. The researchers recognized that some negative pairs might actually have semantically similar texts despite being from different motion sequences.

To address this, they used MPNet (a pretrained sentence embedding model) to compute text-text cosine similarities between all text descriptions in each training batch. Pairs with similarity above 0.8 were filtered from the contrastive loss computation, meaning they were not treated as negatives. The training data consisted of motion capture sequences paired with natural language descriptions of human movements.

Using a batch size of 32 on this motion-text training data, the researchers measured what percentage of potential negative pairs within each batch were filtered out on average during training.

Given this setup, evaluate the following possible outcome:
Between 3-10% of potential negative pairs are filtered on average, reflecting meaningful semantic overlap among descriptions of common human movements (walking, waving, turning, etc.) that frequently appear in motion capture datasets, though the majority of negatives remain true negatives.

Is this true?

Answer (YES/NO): NO